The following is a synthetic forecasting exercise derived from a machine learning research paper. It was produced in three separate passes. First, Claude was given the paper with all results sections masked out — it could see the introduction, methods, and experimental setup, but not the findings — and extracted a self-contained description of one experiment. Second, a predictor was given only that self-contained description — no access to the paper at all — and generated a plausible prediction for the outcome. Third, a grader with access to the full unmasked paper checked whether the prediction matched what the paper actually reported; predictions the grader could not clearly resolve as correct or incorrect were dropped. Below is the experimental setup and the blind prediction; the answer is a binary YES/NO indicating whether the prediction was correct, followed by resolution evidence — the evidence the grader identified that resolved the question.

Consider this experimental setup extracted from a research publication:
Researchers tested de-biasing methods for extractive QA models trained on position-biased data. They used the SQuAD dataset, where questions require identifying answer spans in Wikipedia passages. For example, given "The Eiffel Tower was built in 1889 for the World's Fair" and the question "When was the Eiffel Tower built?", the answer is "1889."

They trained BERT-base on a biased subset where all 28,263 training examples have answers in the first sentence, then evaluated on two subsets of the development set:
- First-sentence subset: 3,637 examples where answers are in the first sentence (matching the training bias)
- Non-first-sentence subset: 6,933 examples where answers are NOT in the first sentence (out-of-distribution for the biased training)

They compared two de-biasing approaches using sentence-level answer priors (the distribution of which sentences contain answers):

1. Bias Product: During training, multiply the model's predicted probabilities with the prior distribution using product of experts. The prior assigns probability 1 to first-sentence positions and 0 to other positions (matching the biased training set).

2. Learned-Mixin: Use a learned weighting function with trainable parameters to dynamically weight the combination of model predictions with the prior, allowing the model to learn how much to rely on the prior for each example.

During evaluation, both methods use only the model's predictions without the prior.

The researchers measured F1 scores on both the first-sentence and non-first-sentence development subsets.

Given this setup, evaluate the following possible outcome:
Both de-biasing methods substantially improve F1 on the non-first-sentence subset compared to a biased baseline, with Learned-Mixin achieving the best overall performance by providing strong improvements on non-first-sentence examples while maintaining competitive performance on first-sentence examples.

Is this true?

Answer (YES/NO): NO